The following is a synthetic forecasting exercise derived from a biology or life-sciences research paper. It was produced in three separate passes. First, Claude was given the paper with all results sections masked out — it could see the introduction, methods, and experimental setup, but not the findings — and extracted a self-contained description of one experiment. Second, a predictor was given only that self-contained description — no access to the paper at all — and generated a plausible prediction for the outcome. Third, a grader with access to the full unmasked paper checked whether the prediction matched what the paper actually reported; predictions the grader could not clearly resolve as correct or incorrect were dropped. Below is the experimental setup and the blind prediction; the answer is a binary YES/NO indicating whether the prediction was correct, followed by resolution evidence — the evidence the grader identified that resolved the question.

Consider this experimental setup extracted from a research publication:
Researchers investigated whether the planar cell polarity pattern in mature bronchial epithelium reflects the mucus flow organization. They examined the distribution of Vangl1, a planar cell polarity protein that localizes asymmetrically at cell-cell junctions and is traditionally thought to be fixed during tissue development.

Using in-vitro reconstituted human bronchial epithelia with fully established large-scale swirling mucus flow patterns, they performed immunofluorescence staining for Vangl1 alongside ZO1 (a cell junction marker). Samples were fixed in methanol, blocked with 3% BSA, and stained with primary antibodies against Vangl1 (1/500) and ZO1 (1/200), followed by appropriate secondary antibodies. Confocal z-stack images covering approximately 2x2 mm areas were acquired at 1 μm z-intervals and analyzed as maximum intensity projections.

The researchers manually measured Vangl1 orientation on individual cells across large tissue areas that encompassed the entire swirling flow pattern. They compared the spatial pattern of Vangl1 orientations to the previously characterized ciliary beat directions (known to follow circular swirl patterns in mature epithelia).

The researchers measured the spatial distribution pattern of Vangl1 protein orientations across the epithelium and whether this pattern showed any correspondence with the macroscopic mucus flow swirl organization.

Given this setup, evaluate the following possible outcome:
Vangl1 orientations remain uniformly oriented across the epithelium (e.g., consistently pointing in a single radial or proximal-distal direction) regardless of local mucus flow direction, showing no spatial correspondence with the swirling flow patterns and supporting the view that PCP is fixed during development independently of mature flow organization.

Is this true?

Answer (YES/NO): NO